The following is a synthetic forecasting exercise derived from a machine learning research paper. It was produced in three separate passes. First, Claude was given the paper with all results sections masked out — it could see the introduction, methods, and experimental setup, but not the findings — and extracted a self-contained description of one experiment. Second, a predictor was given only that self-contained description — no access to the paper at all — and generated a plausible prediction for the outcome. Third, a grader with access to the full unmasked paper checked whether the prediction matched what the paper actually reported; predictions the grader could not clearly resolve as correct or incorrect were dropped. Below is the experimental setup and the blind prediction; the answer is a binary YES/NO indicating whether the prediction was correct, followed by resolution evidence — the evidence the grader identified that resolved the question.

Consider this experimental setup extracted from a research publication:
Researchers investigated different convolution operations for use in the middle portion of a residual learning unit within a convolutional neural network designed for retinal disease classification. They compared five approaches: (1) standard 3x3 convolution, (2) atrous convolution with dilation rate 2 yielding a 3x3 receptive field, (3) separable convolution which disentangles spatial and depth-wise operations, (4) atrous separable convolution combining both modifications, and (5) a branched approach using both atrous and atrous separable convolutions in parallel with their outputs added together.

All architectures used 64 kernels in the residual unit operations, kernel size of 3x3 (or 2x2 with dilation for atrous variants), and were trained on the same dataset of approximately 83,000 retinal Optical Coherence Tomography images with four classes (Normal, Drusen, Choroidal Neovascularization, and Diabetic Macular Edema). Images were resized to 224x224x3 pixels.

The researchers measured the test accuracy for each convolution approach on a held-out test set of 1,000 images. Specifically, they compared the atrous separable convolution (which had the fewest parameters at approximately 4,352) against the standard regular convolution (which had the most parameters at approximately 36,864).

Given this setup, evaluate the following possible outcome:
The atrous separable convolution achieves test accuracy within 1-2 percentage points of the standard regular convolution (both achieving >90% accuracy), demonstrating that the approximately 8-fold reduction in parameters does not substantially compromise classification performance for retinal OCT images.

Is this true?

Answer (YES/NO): NO